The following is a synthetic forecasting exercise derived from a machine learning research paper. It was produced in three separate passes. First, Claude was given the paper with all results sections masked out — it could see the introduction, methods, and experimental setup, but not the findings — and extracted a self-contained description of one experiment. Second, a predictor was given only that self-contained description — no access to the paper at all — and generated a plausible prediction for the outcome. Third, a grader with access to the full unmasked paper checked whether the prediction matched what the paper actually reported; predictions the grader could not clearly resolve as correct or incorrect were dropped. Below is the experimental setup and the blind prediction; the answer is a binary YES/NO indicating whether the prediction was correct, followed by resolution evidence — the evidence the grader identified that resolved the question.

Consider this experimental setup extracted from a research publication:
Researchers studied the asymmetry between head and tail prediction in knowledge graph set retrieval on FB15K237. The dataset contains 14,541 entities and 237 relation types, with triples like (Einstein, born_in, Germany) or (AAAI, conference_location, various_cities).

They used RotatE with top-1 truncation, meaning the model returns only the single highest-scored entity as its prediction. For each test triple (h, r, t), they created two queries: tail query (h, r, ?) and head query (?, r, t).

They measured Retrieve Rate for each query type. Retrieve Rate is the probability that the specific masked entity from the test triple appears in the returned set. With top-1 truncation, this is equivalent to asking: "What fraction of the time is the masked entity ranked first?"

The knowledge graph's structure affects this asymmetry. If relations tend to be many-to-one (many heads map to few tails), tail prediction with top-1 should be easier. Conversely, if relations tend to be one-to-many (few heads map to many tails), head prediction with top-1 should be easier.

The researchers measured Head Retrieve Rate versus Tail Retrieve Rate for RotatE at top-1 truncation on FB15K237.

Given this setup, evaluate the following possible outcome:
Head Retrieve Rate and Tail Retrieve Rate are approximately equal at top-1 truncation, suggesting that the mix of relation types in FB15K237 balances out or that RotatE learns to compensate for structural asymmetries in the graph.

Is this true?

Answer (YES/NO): NO